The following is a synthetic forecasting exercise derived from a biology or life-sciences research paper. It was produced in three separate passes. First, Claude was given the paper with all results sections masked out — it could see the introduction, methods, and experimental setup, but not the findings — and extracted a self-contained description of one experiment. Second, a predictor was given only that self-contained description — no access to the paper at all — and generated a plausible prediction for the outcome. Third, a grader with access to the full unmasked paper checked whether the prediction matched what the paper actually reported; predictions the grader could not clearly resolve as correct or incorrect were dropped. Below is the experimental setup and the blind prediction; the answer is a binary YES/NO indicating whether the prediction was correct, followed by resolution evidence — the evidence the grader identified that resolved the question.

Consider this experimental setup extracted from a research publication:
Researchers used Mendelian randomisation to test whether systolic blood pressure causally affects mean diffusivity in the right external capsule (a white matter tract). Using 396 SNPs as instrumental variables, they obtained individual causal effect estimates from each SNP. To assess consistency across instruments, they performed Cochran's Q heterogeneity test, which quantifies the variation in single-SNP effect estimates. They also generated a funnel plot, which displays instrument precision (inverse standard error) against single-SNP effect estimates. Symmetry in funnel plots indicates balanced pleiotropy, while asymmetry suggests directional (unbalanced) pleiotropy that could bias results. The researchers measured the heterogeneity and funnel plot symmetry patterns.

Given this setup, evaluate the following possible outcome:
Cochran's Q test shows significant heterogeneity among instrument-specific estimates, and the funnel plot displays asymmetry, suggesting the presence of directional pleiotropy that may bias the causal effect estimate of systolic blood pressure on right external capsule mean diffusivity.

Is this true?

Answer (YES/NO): NO